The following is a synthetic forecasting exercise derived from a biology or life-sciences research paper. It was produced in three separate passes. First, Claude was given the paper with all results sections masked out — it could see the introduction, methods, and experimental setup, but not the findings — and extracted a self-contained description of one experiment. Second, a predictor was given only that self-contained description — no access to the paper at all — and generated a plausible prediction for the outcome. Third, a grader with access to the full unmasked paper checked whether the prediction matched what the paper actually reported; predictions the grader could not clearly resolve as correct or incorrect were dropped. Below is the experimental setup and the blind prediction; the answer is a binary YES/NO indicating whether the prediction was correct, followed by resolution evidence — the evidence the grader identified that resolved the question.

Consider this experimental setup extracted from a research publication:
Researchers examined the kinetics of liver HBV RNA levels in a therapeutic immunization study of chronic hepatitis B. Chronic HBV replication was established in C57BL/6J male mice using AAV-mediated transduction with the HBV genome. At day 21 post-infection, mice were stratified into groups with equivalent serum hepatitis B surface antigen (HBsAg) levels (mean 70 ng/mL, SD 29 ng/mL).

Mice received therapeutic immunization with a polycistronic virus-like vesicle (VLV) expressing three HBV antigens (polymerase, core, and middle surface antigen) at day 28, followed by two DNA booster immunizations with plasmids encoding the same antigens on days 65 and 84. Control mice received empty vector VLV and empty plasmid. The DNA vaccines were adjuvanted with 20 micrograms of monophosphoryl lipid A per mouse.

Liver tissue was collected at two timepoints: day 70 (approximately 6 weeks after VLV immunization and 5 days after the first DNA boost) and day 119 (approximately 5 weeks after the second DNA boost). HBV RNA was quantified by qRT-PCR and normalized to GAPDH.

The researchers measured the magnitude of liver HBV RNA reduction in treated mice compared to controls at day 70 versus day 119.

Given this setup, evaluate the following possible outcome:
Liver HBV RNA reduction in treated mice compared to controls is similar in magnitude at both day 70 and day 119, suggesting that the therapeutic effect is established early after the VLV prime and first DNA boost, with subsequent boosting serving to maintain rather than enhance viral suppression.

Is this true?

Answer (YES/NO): NO